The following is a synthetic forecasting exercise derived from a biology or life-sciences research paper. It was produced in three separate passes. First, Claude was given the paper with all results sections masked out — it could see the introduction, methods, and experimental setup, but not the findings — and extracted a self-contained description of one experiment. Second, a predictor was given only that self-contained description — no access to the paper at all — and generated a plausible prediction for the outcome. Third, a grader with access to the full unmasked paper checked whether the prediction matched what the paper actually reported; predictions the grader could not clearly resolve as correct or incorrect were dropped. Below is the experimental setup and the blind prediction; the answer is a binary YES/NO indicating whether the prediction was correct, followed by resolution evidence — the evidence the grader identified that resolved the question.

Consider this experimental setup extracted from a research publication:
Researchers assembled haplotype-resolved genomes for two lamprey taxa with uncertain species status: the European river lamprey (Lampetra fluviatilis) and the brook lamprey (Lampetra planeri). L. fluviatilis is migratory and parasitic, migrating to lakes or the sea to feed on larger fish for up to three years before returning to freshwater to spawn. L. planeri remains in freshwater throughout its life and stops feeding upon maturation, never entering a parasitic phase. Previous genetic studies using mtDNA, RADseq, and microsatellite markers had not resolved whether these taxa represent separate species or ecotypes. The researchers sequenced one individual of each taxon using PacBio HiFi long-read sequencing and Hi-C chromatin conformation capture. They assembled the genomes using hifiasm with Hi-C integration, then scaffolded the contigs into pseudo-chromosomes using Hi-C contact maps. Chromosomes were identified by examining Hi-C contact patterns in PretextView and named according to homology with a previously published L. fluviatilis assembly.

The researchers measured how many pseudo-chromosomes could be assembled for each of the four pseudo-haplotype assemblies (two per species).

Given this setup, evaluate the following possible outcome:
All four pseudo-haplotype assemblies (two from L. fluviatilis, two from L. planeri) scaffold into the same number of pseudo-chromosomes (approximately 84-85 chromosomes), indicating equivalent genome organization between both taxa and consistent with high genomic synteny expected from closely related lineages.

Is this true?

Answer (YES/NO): NO